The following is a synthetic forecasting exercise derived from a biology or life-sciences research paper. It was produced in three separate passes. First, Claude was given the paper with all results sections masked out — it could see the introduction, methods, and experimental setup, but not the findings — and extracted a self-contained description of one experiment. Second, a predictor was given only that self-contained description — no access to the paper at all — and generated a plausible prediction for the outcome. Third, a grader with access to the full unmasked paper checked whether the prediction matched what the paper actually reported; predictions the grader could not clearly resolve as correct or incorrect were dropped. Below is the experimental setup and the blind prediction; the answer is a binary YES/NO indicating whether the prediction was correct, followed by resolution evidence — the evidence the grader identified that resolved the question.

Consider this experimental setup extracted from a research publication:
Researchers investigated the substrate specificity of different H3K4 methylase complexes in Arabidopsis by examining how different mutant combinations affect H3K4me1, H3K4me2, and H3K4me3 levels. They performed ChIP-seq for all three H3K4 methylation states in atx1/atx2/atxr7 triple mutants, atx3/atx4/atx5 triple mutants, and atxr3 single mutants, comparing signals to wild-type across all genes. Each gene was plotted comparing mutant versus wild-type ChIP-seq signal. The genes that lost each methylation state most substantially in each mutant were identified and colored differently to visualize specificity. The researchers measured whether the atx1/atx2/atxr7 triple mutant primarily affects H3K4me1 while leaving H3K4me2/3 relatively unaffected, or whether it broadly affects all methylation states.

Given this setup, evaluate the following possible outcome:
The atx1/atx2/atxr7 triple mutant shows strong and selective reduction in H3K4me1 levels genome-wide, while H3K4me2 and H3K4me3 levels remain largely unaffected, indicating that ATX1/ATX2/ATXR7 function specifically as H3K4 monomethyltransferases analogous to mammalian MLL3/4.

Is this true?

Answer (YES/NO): YES